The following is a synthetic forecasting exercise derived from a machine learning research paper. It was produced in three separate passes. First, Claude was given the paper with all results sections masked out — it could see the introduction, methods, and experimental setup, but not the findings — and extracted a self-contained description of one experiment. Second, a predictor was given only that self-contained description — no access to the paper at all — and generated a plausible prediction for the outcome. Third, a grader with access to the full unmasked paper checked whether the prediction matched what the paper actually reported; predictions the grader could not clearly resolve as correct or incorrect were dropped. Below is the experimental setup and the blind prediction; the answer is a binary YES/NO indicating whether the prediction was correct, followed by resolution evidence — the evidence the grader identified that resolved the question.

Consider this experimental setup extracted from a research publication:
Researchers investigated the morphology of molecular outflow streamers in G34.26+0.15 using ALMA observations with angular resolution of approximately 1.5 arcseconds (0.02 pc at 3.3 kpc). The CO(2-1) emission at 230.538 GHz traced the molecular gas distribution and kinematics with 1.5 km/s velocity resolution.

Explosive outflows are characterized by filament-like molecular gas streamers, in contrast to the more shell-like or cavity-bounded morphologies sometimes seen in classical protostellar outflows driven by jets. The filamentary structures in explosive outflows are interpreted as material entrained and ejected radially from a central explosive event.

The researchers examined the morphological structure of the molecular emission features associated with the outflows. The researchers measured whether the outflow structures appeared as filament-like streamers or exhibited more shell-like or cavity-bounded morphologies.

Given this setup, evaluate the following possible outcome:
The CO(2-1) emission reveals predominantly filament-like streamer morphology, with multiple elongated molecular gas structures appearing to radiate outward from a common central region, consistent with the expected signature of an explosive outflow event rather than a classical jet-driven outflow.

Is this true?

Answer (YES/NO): YES